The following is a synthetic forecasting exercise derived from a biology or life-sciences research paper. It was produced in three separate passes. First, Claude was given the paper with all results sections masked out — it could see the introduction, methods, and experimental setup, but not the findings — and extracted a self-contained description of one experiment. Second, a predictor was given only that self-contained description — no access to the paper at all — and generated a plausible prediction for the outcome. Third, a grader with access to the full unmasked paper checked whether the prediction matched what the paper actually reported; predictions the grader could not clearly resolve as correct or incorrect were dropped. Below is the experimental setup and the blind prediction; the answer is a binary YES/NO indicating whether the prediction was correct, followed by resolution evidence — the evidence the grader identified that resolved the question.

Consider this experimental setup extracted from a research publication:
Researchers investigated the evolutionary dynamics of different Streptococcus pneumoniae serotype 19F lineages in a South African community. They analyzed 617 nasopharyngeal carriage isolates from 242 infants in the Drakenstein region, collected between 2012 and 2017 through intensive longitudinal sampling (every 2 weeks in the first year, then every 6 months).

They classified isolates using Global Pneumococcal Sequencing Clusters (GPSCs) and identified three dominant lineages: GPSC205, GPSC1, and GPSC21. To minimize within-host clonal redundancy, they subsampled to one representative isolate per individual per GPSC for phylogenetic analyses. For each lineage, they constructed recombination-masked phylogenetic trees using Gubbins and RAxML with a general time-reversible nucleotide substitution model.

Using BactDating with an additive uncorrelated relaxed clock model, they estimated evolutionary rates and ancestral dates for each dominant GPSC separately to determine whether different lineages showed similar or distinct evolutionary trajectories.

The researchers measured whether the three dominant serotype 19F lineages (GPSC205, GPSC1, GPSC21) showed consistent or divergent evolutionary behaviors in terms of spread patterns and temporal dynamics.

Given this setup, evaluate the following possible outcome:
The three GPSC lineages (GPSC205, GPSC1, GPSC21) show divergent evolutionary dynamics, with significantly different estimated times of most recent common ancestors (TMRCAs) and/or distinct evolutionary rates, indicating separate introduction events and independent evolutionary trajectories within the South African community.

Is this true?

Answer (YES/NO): YES